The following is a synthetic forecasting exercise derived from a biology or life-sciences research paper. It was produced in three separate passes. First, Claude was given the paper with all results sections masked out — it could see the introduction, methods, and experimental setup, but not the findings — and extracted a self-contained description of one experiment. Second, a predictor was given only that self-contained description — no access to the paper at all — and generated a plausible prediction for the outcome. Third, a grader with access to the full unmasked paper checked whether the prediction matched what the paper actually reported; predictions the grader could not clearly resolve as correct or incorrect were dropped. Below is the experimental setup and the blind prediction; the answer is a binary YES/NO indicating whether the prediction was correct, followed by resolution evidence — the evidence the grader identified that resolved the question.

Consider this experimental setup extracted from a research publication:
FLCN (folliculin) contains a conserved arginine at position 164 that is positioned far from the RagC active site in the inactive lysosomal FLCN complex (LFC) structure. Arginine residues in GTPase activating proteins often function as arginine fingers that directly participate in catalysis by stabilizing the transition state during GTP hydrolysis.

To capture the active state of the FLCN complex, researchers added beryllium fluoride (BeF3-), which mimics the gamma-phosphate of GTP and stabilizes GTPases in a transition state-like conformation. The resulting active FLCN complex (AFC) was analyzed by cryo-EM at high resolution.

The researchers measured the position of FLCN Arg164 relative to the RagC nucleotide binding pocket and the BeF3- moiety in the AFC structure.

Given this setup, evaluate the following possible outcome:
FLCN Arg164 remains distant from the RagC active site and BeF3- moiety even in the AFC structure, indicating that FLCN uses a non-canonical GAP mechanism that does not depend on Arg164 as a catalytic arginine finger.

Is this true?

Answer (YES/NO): NO